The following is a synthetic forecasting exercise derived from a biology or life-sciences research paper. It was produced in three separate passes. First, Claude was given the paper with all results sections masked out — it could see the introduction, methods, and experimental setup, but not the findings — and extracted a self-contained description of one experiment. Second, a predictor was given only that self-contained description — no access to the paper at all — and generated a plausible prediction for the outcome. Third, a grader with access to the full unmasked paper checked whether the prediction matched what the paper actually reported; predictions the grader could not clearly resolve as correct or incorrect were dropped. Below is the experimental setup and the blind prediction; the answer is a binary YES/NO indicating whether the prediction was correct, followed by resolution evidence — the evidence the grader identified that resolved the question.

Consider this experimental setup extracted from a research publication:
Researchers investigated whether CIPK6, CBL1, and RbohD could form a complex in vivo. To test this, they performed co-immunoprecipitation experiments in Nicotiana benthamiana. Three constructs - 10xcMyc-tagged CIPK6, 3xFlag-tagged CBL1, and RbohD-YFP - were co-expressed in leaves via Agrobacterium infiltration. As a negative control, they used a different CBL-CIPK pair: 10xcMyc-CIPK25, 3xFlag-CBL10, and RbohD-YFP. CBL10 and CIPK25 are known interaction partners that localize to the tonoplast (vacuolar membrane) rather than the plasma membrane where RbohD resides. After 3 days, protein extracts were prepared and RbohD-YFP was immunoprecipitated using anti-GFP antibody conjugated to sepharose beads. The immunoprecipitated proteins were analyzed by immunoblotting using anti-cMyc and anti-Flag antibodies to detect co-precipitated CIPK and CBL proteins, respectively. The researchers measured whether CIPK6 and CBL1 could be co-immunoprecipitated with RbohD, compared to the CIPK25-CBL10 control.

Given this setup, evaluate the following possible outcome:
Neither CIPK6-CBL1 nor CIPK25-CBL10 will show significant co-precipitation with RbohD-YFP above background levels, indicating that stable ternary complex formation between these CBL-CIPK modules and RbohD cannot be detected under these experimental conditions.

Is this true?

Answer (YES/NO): NO